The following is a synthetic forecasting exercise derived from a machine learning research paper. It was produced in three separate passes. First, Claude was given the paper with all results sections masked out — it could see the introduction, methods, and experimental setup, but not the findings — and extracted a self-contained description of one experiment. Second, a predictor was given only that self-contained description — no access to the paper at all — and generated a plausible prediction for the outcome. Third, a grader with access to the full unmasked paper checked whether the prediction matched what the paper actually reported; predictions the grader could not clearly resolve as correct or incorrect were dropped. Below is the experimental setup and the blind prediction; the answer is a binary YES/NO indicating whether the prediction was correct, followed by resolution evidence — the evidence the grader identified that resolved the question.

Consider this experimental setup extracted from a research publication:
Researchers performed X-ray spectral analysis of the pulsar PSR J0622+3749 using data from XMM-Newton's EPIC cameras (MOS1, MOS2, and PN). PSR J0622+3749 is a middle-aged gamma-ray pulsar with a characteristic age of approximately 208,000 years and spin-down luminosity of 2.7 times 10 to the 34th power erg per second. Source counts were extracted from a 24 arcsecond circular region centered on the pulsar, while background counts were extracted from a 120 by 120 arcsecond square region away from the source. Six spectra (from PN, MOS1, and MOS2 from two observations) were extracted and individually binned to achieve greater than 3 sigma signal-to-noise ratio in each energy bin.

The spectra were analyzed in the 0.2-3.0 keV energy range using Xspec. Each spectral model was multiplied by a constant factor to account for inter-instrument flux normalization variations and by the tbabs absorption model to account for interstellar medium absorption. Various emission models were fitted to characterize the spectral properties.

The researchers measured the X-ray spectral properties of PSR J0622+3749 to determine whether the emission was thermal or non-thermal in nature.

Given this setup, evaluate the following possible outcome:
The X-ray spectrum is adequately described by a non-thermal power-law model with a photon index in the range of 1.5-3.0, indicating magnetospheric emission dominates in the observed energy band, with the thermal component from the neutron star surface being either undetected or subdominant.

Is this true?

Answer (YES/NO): NO